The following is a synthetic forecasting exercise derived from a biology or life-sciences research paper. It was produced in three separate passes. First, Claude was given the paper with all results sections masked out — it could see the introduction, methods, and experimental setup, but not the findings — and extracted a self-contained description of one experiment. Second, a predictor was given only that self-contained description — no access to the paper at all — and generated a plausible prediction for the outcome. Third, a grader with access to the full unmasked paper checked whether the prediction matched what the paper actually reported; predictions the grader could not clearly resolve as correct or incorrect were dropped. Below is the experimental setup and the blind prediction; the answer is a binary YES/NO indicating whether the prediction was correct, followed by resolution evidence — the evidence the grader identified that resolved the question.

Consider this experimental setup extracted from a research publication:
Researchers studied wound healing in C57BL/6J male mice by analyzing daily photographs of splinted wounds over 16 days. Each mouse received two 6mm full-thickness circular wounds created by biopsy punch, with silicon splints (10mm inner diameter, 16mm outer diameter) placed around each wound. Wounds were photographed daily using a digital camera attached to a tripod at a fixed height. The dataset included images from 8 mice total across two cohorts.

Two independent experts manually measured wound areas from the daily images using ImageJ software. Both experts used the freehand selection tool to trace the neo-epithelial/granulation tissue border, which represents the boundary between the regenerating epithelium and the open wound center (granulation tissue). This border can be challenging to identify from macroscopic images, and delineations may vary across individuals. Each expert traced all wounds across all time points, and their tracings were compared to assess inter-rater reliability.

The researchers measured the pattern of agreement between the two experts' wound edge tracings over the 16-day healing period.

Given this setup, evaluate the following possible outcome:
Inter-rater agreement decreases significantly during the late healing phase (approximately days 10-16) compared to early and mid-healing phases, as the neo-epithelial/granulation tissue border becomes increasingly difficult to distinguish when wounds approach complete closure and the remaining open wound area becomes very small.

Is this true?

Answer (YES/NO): NO